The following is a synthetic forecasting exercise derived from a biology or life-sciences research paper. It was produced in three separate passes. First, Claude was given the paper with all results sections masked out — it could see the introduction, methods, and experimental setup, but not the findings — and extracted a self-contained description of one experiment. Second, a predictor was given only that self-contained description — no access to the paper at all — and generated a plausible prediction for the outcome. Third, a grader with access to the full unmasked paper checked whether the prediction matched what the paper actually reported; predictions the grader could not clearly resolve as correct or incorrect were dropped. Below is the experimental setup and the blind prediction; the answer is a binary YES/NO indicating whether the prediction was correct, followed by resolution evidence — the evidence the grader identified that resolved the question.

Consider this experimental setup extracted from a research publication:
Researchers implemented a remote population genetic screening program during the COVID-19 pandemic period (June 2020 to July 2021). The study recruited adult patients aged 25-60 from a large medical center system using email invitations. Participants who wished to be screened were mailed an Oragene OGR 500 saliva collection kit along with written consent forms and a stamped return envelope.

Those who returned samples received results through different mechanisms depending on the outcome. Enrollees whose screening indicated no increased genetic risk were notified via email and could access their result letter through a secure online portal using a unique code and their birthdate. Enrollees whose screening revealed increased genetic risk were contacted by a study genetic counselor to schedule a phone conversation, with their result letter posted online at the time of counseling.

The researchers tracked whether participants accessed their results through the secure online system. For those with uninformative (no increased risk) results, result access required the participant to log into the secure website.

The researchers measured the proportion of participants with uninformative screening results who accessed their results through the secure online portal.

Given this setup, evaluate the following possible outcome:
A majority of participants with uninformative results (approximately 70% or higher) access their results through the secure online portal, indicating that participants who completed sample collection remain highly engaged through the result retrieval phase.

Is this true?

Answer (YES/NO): YES